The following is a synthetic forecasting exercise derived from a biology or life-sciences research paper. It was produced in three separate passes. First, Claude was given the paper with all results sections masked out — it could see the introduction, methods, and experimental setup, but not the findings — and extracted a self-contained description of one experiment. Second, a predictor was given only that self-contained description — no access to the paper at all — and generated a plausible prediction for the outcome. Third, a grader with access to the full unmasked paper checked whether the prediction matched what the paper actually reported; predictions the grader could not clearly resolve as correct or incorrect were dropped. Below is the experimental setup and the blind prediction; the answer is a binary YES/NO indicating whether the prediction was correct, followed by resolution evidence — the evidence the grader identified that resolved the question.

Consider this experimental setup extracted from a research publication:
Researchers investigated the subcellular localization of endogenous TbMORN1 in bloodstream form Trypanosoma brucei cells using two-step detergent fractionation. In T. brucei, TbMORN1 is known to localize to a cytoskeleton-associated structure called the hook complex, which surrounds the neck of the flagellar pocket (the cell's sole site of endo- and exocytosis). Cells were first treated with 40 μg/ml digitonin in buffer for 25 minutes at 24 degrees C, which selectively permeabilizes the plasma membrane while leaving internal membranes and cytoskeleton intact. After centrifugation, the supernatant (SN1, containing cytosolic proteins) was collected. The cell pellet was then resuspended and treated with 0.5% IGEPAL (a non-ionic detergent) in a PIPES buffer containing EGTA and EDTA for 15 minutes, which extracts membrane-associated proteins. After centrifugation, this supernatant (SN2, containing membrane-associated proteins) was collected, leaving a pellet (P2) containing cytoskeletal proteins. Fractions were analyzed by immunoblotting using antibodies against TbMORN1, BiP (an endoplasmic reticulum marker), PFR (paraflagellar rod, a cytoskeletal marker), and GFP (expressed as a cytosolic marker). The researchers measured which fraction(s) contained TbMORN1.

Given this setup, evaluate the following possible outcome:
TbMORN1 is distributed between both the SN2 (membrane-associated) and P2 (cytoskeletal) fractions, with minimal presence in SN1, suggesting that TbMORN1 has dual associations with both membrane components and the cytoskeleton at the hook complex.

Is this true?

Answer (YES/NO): NO